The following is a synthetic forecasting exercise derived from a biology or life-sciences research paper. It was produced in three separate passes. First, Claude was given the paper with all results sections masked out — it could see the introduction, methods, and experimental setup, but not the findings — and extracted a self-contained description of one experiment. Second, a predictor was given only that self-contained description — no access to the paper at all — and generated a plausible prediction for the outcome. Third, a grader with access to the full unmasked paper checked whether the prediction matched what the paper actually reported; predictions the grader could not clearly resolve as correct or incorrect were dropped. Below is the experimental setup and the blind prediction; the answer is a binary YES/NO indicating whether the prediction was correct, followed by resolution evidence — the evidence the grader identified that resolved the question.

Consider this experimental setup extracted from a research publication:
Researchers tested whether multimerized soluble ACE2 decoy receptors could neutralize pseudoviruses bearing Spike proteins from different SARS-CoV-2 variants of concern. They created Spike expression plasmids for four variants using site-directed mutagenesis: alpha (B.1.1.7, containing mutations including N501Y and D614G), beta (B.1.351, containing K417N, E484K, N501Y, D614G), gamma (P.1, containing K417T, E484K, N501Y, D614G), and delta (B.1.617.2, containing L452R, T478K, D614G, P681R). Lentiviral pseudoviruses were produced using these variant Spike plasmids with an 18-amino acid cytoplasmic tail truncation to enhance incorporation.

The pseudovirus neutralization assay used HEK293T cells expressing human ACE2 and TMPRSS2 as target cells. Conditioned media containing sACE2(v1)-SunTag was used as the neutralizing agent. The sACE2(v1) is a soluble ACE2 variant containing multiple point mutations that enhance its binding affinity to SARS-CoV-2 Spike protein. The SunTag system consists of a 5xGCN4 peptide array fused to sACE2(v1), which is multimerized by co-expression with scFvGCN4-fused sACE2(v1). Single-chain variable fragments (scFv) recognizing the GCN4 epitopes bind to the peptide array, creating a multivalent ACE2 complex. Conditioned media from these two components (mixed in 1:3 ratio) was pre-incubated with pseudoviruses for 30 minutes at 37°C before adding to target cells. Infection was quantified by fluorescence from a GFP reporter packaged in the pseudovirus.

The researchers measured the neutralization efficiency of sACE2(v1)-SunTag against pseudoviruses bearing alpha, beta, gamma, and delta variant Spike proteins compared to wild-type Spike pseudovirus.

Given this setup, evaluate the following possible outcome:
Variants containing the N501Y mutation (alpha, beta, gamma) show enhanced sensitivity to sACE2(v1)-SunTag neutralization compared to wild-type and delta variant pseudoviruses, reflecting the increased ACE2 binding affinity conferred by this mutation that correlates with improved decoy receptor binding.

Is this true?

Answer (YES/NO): NO